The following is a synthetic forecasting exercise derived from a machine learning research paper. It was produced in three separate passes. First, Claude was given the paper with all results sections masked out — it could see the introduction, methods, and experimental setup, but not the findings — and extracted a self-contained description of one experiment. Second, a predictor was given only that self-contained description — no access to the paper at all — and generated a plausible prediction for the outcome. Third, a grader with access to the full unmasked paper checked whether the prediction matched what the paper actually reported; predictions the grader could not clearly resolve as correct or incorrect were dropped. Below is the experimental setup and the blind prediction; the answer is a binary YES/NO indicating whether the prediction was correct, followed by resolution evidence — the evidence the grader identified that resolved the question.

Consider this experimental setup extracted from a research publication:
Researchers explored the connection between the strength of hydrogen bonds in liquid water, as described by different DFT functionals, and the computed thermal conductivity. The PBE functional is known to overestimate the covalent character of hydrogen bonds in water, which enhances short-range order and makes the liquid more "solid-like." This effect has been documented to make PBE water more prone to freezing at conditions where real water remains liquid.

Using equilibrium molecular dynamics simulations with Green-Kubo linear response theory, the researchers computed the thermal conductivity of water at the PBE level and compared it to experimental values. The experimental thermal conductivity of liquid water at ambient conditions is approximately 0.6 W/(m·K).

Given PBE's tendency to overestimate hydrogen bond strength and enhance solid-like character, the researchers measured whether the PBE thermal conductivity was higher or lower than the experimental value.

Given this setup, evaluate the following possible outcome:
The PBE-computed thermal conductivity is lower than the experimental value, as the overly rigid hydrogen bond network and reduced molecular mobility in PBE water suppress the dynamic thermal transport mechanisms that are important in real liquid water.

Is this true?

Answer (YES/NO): NO